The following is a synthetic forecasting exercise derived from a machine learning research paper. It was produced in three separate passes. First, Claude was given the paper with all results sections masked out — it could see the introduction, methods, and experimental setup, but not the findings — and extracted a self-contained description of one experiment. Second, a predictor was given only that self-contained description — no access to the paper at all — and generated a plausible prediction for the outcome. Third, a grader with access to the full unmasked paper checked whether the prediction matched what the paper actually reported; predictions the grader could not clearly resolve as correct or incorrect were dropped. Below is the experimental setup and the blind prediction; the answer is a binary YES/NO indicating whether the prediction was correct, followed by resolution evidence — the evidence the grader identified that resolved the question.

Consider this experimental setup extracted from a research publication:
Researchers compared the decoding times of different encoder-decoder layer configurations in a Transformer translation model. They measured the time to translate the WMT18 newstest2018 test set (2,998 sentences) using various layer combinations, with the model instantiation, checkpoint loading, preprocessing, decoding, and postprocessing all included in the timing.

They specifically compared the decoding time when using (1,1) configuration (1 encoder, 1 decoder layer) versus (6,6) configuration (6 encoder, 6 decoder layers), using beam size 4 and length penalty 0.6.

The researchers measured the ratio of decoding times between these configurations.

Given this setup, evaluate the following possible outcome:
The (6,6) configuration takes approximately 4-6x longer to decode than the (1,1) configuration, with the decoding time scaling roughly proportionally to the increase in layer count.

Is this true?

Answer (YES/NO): NO